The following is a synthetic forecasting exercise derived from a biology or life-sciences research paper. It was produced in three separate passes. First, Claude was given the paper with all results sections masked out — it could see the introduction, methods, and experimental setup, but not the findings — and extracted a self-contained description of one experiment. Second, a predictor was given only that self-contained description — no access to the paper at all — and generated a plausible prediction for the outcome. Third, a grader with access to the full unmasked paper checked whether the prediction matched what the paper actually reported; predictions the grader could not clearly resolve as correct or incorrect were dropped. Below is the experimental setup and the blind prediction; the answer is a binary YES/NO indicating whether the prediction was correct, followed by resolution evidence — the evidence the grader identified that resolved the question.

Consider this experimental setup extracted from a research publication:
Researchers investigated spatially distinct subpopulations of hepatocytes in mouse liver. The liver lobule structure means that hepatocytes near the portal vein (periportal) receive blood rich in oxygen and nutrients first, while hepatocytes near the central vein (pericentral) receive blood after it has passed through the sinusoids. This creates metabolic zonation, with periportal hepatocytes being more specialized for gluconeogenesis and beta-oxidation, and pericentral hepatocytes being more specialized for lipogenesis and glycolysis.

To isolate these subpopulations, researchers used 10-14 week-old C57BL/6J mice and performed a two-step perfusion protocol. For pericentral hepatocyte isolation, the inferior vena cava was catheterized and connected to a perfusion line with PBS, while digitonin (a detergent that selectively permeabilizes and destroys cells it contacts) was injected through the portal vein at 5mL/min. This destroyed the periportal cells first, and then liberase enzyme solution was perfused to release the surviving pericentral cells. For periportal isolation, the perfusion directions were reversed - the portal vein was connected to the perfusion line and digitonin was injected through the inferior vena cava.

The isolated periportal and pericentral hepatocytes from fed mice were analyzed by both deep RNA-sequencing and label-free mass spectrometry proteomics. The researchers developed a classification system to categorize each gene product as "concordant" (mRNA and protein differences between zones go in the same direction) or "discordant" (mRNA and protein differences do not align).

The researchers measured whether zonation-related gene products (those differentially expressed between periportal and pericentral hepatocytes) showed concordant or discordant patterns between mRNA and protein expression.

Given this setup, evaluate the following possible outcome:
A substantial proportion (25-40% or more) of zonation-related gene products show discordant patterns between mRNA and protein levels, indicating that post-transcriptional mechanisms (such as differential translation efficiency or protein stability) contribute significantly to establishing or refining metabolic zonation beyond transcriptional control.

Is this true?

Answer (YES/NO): NO